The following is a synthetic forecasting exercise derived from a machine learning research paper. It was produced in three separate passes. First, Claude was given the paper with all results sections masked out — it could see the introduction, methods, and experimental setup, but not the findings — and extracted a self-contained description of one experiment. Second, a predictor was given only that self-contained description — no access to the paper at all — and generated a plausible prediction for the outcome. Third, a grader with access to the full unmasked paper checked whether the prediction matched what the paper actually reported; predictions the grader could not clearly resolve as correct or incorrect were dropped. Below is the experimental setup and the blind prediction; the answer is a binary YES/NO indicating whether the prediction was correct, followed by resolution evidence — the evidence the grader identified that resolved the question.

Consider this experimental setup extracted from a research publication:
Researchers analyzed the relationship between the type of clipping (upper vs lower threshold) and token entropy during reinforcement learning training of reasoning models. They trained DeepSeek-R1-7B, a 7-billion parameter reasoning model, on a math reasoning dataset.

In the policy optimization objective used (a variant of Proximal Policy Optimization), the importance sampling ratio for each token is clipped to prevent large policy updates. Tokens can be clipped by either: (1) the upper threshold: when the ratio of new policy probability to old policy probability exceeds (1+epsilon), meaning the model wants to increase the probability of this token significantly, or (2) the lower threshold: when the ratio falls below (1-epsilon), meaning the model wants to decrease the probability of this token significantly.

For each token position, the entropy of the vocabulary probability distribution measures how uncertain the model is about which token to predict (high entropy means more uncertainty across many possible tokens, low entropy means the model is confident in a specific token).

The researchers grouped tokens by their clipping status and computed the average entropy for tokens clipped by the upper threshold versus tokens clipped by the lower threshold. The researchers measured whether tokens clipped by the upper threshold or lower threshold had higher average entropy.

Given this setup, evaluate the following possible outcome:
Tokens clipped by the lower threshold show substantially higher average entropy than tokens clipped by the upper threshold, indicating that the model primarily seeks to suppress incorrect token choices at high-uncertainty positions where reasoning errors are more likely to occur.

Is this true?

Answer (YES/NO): NO